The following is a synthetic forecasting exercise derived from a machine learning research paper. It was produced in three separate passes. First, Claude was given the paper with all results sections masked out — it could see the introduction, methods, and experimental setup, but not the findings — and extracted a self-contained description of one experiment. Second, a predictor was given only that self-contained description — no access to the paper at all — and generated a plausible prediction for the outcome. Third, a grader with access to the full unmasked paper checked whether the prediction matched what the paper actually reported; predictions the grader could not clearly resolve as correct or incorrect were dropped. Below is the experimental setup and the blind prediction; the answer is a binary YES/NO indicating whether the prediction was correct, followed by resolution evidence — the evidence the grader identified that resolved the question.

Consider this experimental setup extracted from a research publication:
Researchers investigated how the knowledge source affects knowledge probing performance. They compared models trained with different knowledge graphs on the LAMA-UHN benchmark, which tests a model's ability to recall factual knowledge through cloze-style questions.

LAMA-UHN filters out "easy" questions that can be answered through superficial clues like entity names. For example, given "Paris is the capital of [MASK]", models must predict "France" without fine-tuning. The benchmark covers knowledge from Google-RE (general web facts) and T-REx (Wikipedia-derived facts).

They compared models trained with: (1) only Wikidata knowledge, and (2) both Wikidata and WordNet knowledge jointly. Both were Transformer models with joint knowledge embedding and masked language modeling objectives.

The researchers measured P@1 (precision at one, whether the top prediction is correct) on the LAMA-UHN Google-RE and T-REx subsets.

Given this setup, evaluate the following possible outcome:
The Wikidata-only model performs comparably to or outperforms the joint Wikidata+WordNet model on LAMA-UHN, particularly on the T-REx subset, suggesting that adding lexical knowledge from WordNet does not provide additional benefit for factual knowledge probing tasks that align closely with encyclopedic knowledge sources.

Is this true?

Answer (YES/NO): NO